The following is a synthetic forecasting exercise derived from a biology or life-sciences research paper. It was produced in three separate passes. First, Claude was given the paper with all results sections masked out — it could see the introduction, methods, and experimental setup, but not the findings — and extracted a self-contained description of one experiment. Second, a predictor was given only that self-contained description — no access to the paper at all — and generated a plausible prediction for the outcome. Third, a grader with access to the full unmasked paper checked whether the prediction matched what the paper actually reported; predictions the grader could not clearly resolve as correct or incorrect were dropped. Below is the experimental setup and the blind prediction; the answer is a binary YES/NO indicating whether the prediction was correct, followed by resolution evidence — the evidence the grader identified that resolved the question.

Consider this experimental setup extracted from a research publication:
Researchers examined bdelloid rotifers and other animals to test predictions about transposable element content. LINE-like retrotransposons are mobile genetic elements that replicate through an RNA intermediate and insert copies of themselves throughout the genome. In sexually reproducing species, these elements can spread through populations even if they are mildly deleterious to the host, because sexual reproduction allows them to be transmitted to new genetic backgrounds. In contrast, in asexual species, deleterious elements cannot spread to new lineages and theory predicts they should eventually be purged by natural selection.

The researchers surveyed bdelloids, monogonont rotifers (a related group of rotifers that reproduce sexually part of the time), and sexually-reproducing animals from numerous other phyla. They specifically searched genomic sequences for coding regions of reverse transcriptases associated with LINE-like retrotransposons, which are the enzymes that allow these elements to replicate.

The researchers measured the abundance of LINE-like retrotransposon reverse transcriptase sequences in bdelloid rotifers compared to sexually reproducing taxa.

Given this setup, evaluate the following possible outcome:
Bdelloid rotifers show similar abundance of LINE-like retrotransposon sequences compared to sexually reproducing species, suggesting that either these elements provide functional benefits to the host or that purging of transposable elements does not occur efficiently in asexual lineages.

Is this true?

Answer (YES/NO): NO